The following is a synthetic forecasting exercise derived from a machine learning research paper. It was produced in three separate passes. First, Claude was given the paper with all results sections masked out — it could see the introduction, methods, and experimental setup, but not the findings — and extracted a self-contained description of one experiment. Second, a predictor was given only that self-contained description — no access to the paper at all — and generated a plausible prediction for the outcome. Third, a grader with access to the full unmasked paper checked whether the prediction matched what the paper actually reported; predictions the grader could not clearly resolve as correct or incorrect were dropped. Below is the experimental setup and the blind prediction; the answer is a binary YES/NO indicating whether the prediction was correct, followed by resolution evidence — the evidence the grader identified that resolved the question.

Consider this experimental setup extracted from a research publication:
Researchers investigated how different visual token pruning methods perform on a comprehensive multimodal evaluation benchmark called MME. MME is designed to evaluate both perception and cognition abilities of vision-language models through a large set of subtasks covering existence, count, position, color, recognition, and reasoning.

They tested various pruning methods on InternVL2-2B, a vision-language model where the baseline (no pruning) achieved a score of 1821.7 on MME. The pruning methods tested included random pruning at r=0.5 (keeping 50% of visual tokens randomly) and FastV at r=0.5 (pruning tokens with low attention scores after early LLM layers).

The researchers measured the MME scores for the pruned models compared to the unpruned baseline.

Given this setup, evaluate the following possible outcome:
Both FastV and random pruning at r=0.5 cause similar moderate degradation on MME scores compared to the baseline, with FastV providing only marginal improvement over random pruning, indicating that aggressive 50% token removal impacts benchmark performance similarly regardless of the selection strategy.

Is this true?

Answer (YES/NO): NO